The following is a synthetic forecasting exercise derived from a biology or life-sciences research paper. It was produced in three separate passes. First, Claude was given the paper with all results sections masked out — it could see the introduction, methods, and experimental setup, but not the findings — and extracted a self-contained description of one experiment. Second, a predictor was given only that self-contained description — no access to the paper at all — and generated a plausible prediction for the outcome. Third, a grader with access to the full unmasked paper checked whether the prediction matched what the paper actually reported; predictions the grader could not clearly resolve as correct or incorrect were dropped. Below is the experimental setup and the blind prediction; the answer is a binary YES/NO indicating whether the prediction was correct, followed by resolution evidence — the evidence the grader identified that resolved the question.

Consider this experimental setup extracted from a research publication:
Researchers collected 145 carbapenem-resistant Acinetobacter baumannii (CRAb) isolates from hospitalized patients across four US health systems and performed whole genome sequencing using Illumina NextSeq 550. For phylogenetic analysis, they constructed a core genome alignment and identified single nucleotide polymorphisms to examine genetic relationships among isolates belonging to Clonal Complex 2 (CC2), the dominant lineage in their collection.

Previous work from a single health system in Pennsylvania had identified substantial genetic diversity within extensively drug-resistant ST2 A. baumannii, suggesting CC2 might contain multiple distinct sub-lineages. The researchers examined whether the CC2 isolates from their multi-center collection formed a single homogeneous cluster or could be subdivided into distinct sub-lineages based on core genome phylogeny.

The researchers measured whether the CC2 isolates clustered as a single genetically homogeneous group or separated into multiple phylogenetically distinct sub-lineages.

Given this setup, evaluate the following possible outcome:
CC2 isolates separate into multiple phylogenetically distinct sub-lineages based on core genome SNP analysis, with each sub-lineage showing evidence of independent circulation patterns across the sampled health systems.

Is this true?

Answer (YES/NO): YES